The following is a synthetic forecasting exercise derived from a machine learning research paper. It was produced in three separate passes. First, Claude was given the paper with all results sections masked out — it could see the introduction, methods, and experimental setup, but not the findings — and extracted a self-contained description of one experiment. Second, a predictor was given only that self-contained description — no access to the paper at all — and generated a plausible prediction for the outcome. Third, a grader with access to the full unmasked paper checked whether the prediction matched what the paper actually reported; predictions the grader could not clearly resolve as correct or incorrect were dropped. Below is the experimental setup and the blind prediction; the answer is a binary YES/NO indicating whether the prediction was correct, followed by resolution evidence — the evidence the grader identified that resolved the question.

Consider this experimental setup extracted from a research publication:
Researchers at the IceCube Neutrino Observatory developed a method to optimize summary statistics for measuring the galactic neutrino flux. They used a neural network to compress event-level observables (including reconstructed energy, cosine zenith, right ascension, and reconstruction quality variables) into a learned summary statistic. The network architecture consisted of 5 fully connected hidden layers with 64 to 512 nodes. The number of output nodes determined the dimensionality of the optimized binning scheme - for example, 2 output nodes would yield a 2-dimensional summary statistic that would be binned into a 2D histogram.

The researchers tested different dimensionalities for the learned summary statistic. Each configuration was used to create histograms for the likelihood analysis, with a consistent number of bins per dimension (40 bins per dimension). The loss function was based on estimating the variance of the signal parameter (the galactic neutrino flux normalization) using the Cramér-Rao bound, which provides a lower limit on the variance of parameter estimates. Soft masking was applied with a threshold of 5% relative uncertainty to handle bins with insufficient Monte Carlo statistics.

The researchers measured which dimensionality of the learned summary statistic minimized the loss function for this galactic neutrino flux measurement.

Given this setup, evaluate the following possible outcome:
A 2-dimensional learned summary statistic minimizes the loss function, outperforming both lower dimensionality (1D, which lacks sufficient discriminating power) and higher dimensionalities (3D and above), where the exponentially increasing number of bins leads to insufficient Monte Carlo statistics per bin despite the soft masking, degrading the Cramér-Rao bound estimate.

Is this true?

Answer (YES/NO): YES